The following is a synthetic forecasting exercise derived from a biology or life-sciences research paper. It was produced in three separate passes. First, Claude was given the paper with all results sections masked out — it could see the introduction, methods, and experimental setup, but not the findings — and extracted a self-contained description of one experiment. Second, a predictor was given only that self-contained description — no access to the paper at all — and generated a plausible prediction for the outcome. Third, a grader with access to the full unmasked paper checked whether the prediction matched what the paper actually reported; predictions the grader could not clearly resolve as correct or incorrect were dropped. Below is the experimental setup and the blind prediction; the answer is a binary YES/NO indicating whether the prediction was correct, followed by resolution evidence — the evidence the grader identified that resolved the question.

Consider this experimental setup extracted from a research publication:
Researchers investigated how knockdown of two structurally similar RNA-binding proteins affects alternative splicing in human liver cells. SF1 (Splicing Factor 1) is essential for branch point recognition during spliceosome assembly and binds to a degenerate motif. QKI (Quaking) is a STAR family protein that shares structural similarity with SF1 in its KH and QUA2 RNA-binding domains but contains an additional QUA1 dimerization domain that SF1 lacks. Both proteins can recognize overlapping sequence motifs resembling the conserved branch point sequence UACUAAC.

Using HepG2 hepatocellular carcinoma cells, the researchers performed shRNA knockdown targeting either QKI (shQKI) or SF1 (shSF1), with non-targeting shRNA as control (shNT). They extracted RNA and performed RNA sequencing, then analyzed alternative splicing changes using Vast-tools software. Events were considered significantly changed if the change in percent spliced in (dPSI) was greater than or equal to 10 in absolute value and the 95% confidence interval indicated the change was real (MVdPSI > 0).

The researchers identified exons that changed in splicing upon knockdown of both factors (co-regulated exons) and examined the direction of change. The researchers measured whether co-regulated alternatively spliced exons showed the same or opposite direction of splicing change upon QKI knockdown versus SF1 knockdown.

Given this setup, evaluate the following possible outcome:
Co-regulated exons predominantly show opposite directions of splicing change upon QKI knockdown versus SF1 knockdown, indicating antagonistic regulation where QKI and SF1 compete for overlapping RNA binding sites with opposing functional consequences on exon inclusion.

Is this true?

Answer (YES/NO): YES